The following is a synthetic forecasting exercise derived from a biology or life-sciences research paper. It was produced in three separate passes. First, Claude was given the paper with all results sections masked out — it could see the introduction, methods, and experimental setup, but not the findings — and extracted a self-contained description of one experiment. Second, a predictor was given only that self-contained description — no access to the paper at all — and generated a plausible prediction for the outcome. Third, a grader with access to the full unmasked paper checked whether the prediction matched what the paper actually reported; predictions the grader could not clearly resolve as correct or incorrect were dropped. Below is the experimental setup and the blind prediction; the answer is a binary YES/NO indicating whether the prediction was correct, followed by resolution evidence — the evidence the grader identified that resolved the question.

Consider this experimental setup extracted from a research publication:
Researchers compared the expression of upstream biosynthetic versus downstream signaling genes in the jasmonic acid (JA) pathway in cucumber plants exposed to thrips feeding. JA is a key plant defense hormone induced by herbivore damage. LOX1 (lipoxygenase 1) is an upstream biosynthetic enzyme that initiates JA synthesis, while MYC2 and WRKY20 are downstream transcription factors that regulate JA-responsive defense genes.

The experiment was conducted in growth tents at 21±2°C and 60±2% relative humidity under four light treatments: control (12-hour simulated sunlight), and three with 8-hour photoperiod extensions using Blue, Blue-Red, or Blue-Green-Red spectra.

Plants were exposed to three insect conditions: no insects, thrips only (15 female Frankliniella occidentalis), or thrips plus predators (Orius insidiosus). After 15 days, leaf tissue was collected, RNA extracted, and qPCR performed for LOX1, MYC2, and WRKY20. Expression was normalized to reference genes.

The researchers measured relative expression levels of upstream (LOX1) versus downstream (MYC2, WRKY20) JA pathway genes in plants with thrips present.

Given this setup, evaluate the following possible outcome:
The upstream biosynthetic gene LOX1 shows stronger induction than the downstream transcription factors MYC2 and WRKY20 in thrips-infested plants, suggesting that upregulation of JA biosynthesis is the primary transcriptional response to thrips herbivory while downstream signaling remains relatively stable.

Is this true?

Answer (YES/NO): NO